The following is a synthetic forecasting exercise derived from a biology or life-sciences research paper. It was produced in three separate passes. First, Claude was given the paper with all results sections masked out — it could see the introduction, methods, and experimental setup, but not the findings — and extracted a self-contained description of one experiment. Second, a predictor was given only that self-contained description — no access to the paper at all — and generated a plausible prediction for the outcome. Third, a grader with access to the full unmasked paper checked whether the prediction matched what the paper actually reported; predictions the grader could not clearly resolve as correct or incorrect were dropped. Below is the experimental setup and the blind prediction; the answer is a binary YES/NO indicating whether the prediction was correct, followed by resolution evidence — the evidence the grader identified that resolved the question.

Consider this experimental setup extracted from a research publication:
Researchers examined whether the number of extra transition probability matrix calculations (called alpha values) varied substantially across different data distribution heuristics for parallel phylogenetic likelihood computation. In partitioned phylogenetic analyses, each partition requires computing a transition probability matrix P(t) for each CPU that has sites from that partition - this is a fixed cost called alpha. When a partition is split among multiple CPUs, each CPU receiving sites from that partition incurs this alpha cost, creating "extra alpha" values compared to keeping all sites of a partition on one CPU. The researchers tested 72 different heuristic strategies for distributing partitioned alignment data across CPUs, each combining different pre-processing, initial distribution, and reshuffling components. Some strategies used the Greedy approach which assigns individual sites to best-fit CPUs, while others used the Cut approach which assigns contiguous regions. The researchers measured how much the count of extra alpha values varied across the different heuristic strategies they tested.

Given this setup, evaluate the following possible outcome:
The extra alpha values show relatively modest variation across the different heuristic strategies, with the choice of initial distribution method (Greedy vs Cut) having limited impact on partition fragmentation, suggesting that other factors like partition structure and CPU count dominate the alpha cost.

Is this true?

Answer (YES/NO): NO